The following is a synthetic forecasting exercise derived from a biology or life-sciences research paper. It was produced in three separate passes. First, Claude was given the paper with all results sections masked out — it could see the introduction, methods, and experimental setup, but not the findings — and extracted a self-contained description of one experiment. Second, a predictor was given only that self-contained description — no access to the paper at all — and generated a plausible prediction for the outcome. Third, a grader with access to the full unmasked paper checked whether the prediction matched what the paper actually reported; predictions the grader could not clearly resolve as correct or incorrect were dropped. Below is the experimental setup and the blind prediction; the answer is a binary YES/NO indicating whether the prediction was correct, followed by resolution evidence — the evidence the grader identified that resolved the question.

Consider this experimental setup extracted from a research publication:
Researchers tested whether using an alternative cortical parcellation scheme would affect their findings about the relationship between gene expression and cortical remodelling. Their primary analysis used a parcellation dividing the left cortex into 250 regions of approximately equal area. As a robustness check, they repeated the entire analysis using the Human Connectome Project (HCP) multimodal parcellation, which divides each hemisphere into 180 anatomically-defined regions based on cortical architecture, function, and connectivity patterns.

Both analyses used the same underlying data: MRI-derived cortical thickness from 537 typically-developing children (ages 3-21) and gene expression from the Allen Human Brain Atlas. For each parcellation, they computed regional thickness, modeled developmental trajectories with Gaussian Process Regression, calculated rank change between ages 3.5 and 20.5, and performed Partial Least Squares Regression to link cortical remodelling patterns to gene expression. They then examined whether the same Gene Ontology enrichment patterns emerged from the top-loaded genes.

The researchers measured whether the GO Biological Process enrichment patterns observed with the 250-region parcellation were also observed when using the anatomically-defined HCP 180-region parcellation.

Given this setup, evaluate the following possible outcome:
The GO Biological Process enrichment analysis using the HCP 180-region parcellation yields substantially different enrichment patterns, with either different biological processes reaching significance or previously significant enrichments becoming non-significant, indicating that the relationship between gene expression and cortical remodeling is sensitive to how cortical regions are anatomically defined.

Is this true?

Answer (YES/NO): NO